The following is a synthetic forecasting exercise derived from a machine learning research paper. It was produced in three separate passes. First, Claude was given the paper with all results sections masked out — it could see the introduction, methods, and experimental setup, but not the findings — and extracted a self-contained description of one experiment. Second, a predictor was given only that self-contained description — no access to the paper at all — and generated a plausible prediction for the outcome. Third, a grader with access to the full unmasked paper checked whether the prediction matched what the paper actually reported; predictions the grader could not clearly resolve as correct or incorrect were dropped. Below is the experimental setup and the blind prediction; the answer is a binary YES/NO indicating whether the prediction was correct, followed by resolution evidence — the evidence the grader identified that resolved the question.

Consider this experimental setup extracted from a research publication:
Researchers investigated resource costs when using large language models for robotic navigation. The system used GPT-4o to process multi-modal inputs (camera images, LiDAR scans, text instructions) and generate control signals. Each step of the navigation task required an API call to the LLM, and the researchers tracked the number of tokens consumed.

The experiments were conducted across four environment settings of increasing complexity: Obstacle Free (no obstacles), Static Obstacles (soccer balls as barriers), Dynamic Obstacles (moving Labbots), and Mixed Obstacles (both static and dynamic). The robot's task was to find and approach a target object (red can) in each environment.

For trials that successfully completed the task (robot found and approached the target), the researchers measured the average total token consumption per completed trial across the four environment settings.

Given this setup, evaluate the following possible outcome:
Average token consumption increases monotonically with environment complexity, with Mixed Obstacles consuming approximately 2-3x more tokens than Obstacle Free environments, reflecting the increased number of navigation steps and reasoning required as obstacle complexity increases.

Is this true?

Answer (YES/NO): NO